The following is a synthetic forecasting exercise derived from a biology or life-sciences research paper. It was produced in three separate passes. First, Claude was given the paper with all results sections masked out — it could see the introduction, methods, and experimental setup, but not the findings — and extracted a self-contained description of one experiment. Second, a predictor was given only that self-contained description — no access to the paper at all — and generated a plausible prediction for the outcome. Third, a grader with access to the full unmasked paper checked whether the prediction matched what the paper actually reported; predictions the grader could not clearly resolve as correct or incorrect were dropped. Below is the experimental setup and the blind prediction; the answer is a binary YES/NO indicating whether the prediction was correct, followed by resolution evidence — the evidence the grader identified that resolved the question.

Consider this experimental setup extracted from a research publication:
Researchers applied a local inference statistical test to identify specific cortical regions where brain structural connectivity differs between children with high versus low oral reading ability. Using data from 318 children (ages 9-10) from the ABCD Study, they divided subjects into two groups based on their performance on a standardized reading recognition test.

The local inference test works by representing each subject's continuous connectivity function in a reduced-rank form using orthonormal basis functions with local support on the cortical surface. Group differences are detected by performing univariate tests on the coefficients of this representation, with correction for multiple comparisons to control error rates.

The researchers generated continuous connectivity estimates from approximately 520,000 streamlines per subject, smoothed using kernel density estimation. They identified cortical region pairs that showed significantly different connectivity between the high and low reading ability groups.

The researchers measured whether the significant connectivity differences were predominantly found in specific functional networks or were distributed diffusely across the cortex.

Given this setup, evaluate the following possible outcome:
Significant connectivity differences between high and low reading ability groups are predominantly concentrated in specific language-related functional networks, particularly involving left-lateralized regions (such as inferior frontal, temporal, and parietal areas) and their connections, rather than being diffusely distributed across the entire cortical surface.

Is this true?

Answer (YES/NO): NO